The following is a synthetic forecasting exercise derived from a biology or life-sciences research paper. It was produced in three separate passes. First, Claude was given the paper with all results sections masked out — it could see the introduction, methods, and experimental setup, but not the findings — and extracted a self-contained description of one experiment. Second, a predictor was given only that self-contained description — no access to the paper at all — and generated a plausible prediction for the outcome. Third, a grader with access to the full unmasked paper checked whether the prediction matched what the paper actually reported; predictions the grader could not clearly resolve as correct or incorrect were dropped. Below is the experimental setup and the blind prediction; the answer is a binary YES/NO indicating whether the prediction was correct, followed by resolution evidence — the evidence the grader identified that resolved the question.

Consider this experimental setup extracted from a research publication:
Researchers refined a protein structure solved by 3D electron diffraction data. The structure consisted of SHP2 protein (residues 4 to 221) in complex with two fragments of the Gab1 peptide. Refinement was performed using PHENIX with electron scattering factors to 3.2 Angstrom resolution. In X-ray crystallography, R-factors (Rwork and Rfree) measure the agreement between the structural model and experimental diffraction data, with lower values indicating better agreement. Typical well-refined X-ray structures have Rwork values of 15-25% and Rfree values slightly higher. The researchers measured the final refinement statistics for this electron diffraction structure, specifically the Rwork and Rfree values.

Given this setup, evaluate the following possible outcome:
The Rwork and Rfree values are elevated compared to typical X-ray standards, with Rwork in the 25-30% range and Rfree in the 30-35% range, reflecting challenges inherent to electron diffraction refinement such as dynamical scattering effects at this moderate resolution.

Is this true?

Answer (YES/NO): NO